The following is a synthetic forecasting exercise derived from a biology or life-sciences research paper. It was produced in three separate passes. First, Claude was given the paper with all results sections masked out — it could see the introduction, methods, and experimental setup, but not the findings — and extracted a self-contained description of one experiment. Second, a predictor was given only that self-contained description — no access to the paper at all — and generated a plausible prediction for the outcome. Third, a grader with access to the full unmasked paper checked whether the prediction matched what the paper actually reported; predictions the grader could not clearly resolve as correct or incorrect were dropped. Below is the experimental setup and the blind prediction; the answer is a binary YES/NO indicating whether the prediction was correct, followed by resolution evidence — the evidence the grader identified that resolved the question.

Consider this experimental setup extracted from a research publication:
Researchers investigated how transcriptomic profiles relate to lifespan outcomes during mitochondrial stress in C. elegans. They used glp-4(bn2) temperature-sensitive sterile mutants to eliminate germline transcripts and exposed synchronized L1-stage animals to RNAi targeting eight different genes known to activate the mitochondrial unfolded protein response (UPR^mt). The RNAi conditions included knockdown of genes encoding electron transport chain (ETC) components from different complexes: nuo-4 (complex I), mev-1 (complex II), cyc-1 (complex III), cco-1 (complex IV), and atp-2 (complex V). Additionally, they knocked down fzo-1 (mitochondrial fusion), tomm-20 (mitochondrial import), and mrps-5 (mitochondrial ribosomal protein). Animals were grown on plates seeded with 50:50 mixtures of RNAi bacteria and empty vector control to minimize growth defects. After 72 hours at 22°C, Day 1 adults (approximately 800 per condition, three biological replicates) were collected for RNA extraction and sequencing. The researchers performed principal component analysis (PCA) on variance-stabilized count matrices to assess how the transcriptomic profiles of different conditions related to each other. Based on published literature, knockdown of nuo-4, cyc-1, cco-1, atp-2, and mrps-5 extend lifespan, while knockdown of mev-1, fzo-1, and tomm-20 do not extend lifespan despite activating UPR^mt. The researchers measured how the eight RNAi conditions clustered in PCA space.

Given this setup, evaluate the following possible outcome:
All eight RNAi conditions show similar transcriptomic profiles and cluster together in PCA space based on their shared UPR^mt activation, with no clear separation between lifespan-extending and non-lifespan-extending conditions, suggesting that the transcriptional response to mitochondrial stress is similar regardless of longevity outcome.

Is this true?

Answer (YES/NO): NO